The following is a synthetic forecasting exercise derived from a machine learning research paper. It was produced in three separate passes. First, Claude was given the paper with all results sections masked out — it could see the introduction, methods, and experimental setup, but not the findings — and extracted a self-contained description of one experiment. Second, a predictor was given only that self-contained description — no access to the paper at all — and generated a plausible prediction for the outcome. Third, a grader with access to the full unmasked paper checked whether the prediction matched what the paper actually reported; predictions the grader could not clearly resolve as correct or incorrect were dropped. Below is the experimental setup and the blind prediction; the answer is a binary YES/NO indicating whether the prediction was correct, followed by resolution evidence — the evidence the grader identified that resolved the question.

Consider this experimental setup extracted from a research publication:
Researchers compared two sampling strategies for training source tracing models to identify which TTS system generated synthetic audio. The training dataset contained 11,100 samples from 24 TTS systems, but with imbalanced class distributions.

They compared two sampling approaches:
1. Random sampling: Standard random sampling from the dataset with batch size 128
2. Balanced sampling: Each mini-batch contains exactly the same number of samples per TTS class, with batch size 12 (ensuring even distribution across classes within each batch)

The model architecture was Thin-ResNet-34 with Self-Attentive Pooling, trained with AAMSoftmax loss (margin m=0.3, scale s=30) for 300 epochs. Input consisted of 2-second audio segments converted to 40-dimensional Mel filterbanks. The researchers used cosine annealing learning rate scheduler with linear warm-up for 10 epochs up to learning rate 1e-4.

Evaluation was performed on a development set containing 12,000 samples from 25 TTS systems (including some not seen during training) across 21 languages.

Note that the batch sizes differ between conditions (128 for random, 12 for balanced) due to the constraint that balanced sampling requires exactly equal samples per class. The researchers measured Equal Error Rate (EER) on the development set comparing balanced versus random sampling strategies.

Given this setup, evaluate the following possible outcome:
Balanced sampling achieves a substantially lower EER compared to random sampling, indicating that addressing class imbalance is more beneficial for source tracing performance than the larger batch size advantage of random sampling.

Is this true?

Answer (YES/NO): NO